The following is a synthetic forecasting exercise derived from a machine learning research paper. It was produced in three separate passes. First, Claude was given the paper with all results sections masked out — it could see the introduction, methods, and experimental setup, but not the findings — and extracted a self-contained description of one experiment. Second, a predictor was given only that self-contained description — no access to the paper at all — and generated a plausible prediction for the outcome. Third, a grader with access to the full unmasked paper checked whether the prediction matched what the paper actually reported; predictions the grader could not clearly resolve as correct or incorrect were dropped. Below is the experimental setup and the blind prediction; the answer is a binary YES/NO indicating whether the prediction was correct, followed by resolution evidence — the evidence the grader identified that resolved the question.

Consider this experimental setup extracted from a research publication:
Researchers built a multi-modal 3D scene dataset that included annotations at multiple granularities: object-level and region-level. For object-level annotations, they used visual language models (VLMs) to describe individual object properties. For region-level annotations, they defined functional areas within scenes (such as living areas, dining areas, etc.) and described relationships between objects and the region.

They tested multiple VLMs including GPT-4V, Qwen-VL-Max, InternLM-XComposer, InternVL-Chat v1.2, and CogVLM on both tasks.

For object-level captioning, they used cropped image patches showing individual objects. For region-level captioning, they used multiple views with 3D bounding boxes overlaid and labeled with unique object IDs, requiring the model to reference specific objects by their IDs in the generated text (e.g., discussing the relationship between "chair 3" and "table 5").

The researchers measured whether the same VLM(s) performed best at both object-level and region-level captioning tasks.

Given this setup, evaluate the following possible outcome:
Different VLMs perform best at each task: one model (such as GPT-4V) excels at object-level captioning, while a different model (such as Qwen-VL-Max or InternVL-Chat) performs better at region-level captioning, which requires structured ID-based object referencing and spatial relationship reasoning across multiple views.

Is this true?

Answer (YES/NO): NO